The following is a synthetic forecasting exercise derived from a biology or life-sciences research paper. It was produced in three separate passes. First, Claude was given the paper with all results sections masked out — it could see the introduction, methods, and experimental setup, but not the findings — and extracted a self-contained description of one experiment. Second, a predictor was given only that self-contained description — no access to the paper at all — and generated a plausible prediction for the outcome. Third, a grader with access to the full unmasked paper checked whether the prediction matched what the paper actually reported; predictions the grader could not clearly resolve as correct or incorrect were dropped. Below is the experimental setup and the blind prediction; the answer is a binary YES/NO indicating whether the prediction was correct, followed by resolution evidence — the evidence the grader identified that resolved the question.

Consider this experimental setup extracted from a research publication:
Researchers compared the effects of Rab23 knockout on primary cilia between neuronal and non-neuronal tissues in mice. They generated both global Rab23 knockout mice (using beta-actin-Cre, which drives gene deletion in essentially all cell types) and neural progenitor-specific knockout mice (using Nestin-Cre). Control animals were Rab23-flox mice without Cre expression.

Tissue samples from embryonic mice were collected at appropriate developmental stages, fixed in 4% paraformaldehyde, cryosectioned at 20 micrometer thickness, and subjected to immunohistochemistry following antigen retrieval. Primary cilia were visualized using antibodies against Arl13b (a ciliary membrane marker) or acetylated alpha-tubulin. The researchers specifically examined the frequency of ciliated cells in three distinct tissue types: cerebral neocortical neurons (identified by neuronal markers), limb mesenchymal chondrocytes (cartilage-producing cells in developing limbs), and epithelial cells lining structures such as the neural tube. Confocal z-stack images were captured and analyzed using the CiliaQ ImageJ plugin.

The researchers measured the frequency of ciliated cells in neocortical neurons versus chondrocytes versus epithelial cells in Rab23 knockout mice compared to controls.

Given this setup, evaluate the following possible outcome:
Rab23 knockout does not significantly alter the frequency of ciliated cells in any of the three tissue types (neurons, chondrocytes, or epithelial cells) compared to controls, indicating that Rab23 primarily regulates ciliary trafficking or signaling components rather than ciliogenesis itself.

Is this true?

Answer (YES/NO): NO